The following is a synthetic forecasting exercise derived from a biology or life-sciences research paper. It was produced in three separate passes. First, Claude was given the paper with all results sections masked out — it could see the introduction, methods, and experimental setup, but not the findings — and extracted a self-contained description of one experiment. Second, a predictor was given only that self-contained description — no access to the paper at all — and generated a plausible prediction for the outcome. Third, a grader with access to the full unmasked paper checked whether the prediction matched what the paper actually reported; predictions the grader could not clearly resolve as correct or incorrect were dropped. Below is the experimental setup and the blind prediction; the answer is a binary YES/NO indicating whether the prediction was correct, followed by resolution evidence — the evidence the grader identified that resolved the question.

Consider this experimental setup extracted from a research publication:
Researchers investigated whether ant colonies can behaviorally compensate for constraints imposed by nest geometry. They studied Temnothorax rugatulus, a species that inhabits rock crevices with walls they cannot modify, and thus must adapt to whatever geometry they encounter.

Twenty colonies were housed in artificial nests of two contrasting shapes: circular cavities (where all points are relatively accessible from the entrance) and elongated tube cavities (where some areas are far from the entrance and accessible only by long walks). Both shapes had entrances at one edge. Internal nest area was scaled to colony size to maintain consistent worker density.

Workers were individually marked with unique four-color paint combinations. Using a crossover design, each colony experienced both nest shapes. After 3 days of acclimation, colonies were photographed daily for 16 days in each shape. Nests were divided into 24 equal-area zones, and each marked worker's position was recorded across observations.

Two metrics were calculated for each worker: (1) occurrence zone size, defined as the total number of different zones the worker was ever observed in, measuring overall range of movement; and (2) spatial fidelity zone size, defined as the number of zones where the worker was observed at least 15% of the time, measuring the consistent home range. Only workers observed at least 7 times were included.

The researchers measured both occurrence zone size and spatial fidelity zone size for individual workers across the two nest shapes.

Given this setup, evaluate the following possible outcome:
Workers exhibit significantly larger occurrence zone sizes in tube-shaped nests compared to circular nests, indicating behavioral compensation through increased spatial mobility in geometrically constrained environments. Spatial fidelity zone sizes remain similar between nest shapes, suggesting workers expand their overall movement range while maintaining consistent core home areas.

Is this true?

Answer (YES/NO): NO